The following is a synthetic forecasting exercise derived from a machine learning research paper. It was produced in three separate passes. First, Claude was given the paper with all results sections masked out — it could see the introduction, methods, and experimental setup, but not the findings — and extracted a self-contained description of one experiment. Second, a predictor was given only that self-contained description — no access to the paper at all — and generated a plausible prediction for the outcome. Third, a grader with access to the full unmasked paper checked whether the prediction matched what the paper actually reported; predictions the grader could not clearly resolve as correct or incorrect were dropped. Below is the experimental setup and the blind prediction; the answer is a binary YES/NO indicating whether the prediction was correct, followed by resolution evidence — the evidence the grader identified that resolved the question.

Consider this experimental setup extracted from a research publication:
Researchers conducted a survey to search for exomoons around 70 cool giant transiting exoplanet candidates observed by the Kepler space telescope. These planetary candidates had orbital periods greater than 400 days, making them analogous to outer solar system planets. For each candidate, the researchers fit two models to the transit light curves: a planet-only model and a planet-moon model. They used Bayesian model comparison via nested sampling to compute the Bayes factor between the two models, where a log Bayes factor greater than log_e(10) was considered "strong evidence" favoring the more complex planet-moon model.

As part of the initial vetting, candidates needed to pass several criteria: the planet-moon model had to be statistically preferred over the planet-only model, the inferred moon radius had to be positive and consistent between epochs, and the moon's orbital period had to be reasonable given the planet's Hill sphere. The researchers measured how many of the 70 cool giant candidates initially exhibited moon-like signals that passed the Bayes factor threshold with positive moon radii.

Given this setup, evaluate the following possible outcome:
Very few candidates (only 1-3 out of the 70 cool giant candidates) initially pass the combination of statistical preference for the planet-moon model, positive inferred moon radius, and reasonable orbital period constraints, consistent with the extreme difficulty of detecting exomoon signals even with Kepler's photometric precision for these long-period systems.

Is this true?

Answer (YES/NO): YES